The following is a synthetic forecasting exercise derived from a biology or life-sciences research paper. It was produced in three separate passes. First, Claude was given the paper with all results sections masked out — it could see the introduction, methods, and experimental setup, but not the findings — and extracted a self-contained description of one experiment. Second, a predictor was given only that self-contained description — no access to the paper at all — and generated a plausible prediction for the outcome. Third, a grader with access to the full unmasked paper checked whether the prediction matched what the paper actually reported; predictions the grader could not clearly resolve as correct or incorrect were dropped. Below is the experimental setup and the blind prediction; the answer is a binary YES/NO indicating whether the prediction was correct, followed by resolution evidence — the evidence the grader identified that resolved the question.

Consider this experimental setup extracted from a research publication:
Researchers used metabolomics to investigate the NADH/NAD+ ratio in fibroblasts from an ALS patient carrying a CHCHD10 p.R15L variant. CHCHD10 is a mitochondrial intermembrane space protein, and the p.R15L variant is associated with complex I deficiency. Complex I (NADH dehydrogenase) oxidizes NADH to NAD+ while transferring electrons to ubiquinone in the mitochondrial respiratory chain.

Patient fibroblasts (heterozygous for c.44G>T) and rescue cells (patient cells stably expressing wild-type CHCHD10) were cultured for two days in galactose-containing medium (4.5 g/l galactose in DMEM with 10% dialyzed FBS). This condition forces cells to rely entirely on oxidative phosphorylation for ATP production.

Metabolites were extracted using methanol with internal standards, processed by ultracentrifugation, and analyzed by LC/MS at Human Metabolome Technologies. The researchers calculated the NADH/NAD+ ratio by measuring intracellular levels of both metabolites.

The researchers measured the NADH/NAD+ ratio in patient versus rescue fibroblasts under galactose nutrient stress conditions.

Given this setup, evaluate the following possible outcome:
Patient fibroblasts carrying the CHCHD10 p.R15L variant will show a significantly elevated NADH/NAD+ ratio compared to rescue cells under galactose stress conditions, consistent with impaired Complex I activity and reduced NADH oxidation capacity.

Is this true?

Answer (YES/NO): YES